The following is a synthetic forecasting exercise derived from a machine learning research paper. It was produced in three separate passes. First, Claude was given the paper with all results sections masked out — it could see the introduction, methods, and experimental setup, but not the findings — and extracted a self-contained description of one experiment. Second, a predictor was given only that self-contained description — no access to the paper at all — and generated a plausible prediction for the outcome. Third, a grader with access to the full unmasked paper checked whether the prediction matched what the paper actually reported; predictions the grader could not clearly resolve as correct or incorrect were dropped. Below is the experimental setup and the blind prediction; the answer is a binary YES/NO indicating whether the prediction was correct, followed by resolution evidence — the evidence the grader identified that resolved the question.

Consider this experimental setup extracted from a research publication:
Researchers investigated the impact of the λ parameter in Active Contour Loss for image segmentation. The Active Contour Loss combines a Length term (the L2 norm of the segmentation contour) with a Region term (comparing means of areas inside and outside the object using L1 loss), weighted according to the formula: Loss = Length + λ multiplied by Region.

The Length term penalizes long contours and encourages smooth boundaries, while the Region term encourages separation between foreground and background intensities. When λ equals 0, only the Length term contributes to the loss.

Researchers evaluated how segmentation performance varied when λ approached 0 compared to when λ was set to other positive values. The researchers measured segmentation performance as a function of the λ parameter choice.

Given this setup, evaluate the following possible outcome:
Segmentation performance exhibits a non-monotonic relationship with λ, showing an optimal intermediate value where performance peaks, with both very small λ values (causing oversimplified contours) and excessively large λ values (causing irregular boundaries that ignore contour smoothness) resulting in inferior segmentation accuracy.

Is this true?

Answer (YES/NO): NO